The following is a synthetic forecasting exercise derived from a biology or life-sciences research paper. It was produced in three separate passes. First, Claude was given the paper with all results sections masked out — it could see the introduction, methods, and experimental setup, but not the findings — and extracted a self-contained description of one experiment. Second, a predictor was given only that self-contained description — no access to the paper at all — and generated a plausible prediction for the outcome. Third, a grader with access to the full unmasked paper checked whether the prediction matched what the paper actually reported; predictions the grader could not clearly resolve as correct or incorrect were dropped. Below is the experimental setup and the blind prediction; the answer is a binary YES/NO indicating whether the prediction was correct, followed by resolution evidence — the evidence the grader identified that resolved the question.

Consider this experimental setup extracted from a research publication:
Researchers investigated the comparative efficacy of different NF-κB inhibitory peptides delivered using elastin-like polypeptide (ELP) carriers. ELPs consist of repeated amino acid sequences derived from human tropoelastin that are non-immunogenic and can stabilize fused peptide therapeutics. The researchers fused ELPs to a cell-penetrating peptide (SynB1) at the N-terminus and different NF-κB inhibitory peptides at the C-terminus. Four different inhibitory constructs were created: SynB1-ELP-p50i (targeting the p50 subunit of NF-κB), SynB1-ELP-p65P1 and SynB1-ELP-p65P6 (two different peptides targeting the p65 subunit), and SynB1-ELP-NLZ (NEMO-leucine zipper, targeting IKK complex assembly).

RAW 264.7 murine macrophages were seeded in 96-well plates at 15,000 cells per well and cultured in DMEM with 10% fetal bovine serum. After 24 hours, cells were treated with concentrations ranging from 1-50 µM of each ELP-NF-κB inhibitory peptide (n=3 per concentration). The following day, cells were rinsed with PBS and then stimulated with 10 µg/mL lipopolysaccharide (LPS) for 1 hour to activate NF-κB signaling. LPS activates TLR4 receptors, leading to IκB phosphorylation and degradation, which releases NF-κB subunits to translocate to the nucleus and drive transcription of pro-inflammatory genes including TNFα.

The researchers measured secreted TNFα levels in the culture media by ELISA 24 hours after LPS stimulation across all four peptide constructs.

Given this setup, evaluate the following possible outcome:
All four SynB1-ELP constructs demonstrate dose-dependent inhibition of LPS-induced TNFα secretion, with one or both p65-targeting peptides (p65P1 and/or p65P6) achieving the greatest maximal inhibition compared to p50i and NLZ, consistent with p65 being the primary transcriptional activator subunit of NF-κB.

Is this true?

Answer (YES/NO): NO